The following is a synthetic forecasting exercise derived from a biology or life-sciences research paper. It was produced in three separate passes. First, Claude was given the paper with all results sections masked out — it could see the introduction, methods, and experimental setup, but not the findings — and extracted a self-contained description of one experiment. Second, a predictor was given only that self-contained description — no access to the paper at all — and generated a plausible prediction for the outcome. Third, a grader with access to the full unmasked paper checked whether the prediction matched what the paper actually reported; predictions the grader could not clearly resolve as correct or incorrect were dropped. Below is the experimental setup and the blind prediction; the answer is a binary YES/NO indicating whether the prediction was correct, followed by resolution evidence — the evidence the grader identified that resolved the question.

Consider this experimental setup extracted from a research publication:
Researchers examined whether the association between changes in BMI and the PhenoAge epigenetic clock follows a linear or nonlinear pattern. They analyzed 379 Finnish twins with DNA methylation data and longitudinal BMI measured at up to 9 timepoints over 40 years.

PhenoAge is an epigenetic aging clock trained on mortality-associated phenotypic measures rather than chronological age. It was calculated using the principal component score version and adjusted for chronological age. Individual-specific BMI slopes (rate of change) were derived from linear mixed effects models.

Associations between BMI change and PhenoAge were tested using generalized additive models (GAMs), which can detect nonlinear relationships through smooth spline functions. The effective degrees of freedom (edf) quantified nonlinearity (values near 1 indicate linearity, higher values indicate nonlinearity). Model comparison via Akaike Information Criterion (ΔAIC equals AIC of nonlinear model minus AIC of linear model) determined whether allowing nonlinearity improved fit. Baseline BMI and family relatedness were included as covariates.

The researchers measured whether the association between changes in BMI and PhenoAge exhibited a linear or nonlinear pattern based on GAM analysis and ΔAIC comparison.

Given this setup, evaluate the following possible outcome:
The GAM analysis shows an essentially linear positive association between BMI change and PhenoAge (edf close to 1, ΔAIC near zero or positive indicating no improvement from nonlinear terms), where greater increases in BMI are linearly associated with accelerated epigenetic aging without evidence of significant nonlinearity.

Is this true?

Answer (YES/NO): NO